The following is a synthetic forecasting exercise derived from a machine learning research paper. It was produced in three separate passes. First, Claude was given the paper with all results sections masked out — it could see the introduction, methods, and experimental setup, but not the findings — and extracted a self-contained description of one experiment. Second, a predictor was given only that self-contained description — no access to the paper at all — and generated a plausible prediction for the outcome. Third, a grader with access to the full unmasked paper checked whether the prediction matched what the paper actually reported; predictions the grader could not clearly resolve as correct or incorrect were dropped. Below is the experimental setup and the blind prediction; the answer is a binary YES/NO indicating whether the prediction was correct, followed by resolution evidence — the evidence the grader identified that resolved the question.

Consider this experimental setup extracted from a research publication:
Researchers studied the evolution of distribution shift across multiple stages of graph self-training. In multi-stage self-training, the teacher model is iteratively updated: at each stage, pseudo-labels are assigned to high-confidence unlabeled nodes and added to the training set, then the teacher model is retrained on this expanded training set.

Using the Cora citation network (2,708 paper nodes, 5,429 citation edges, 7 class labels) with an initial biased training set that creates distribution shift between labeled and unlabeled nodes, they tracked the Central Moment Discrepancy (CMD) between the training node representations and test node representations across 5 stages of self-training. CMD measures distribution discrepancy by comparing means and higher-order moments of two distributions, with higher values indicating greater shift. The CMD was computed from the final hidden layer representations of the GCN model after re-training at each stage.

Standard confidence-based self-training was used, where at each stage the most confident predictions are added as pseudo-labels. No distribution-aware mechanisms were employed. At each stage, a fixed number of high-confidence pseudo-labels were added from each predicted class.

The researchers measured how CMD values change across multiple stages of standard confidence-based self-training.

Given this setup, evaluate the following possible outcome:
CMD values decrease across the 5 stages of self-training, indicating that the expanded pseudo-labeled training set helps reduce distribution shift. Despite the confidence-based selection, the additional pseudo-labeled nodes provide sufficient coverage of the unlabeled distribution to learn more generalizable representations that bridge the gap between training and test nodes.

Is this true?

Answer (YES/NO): NO